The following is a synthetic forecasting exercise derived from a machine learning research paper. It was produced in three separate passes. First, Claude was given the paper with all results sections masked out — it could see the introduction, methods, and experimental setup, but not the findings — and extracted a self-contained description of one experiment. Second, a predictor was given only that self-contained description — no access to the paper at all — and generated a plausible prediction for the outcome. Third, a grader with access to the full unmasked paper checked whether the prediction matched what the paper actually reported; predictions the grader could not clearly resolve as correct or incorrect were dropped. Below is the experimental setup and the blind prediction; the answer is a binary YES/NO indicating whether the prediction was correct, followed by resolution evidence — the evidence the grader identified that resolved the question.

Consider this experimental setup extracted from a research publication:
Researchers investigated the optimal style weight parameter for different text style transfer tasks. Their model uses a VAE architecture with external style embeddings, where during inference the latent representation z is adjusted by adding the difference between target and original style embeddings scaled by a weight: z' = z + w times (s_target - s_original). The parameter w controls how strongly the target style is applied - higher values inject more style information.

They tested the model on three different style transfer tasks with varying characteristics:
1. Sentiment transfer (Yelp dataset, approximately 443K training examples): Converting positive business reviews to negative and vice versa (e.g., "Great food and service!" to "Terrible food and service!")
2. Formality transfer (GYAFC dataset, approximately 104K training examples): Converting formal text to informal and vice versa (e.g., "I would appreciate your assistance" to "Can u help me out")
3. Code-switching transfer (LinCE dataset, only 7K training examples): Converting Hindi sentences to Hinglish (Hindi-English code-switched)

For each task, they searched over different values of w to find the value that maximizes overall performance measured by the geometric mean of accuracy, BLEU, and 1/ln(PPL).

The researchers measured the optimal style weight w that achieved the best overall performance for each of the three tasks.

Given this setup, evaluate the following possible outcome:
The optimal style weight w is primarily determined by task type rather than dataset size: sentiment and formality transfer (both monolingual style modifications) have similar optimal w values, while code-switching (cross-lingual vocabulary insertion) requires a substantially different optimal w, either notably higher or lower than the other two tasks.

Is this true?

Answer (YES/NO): NO